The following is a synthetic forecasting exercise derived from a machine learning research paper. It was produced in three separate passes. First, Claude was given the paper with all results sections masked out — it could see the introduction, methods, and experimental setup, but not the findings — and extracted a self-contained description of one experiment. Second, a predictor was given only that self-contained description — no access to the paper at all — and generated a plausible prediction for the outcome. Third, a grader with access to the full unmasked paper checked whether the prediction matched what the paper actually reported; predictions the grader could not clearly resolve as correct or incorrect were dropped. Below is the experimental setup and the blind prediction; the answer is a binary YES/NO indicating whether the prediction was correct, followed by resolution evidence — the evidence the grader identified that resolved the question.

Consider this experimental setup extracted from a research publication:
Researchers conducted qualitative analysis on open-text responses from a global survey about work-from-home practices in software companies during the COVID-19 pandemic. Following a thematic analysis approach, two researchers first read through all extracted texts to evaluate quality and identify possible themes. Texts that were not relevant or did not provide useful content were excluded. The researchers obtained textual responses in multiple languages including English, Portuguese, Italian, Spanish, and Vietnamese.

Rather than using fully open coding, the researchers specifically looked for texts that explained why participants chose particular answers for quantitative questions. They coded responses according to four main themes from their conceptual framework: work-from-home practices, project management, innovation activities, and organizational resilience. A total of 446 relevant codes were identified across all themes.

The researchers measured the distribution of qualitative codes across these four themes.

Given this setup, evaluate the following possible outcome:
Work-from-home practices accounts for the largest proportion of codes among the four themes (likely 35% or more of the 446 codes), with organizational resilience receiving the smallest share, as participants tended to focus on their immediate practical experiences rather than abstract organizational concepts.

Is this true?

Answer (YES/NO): NO